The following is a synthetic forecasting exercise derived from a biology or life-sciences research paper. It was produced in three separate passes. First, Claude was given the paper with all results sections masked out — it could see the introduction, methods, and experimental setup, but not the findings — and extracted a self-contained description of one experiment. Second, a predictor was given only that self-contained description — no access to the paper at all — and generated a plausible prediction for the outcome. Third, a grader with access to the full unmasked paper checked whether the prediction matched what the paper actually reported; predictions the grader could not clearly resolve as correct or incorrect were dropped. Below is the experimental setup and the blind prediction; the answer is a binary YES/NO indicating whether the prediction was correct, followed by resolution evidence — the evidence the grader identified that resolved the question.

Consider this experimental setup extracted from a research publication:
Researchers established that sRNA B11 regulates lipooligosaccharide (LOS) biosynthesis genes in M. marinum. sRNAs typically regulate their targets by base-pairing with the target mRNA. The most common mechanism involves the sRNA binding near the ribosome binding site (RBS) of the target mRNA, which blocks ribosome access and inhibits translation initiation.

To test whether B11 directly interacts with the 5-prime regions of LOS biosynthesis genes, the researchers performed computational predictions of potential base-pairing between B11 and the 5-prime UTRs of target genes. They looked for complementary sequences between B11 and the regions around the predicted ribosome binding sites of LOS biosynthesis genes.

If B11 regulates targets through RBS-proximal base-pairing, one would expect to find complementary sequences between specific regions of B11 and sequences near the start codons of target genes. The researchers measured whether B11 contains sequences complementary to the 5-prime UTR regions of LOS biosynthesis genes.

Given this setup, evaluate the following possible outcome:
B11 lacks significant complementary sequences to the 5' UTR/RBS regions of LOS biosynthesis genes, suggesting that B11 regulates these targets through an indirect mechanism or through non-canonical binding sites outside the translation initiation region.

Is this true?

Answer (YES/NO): NO